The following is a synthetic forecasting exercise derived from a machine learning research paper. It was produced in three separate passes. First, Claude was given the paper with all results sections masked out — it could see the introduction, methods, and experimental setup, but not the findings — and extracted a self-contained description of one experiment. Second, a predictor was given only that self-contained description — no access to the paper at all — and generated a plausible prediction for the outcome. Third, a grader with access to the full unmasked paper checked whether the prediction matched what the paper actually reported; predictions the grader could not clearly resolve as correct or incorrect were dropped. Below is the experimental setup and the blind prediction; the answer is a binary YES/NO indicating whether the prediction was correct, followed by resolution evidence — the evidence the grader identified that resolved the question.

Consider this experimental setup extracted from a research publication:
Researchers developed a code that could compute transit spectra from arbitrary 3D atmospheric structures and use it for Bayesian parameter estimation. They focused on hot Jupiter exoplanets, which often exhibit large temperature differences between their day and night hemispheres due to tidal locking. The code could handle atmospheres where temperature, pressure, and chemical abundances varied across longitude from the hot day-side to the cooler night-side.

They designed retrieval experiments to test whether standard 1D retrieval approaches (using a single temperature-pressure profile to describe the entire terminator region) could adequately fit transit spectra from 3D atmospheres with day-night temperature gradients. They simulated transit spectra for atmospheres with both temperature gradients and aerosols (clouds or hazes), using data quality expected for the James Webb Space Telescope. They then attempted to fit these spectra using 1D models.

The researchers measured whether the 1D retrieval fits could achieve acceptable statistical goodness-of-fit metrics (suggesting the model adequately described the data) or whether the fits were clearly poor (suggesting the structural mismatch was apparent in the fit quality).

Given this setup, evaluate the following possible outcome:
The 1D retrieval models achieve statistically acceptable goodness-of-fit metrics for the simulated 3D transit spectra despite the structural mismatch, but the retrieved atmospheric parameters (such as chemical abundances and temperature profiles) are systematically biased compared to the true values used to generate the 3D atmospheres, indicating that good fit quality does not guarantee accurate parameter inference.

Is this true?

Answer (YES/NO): YES